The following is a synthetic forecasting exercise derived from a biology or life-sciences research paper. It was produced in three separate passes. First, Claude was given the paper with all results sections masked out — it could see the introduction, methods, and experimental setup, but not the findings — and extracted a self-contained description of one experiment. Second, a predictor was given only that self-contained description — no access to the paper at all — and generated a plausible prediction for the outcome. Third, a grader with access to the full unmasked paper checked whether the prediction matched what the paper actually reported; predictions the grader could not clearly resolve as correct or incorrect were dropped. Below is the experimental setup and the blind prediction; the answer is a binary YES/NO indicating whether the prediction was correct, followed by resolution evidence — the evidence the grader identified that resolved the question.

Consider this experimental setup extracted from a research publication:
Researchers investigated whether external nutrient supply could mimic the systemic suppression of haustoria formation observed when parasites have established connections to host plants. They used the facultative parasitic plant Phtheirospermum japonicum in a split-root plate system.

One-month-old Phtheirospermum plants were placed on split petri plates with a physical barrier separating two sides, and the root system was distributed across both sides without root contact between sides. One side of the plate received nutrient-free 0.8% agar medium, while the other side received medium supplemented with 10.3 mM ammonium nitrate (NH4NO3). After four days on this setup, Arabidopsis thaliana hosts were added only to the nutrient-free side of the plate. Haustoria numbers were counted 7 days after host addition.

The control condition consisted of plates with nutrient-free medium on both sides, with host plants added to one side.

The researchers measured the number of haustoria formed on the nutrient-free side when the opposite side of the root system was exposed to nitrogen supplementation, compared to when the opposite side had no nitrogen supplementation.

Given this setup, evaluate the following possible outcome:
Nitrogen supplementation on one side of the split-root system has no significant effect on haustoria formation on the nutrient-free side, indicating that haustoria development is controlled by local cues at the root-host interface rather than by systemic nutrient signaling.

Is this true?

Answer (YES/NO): NO